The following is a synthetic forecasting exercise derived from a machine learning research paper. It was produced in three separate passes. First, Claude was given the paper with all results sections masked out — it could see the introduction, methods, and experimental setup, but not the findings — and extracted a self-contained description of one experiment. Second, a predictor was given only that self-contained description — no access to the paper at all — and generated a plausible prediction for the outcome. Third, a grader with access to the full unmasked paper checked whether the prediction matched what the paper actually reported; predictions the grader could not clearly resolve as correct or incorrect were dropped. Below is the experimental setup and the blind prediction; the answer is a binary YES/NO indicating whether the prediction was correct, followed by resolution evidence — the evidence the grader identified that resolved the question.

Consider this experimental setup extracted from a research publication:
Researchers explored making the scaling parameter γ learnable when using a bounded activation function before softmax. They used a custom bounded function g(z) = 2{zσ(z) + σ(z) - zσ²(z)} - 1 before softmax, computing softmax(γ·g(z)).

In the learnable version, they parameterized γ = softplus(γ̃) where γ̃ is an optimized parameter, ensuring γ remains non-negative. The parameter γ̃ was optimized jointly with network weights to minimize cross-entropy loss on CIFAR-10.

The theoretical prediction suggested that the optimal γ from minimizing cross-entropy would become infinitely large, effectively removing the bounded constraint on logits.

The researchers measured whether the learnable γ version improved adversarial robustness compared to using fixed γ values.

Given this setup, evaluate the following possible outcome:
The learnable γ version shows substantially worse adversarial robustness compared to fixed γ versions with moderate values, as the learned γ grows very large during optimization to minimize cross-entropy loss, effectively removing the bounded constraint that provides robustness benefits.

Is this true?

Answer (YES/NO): YES